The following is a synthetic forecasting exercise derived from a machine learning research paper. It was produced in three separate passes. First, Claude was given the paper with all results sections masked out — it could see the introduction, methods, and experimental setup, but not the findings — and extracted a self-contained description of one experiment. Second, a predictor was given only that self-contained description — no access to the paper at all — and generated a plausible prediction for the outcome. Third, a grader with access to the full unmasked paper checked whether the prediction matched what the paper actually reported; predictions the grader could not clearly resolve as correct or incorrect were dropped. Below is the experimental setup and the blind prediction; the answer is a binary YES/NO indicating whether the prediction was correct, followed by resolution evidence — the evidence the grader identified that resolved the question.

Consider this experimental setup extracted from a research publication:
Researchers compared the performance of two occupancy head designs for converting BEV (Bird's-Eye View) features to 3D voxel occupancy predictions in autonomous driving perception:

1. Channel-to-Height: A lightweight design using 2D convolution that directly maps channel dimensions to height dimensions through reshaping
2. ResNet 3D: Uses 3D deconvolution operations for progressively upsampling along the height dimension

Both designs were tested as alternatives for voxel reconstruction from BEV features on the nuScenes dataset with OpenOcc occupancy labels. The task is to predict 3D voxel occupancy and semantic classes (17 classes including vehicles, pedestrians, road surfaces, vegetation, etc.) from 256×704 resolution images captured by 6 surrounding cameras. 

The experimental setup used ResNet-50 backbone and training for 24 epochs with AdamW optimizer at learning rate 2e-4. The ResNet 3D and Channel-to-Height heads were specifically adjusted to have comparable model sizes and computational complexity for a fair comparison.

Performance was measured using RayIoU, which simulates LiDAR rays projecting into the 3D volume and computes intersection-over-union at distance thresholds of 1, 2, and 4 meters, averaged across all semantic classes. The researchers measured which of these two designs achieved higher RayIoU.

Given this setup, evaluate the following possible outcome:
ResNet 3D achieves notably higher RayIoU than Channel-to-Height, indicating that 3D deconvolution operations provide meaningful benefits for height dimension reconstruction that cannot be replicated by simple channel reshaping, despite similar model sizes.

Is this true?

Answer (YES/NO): NO